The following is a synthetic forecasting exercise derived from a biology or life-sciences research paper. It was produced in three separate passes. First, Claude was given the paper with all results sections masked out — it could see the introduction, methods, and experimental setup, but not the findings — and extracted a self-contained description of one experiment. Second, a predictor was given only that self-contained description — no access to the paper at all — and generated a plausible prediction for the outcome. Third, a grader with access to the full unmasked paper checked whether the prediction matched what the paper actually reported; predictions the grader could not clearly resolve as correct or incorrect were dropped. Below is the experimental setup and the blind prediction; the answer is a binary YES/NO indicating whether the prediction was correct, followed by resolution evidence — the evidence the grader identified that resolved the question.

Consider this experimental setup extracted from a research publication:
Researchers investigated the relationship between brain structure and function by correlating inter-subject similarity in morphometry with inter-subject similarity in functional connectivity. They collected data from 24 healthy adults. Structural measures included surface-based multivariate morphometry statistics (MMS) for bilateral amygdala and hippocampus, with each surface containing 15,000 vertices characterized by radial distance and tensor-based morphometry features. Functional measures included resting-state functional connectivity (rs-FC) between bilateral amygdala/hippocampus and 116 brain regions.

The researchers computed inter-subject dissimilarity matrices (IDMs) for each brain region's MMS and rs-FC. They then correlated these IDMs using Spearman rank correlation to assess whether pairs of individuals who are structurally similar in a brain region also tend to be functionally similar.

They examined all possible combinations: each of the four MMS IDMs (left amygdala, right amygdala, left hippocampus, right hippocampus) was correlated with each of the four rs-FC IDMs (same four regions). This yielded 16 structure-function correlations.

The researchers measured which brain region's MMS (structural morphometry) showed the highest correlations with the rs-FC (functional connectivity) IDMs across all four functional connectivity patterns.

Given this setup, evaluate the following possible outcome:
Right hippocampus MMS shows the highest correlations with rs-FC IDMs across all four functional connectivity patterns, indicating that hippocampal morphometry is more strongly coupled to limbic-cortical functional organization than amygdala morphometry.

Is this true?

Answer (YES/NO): NO